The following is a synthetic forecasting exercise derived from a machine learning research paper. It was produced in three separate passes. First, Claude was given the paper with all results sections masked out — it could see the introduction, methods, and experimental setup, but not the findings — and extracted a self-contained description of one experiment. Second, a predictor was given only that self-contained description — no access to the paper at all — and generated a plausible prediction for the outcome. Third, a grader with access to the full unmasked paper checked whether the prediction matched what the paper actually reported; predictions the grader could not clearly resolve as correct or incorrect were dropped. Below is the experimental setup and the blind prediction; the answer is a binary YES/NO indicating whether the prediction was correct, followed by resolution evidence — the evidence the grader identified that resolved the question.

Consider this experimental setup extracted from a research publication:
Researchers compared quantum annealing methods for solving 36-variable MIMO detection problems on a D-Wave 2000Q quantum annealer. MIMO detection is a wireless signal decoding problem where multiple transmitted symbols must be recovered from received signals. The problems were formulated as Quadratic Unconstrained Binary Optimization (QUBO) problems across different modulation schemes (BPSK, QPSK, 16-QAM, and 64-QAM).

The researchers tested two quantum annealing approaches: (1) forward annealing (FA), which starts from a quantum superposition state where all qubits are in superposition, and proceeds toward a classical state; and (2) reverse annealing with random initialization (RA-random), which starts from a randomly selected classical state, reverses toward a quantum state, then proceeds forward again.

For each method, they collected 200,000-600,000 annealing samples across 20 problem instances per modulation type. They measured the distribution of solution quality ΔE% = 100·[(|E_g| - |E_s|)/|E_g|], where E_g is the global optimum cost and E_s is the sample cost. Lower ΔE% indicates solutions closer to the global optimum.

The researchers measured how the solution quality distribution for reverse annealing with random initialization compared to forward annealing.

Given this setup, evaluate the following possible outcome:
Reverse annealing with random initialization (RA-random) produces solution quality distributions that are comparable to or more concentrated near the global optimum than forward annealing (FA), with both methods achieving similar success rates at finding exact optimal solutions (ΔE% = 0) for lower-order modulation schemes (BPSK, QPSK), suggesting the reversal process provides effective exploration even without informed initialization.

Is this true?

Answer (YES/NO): NO